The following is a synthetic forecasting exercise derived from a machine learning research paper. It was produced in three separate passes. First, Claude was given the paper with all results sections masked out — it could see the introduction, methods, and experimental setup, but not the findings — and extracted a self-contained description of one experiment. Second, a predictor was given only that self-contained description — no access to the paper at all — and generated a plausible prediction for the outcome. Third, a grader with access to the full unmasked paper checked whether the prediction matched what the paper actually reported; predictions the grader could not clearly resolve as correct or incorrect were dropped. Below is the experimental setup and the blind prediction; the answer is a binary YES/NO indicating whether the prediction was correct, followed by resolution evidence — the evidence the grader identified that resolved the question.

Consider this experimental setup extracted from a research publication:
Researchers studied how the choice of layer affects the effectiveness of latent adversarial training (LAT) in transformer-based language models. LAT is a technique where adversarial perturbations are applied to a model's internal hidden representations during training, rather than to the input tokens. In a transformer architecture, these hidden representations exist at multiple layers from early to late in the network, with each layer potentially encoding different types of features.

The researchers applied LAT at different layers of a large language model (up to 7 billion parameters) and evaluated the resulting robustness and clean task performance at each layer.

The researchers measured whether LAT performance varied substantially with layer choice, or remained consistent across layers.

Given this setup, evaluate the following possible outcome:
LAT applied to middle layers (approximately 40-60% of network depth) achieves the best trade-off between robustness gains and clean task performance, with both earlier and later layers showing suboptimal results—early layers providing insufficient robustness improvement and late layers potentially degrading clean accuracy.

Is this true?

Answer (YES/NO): NO